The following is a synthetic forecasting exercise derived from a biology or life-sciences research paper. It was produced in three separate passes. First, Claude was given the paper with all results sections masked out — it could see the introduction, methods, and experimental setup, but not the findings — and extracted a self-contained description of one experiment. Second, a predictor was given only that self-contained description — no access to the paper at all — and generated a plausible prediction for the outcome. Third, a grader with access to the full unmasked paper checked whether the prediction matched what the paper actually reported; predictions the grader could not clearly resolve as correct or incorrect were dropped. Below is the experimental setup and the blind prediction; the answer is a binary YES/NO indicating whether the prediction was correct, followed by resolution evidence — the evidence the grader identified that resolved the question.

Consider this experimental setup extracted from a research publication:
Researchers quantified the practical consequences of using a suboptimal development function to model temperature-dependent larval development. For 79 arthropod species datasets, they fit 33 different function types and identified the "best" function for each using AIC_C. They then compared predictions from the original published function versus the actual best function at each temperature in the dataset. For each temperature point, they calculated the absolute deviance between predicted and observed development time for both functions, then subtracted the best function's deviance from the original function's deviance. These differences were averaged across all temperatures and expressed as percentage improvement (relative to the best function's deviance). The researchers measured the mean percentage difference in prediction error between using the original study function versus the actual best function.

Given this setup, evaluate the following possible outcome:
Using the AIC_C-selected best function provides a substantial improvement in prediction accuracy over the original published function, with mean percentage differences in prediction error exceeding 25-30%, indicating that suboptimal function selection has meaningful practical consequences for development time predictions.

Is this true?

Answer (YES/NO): YES